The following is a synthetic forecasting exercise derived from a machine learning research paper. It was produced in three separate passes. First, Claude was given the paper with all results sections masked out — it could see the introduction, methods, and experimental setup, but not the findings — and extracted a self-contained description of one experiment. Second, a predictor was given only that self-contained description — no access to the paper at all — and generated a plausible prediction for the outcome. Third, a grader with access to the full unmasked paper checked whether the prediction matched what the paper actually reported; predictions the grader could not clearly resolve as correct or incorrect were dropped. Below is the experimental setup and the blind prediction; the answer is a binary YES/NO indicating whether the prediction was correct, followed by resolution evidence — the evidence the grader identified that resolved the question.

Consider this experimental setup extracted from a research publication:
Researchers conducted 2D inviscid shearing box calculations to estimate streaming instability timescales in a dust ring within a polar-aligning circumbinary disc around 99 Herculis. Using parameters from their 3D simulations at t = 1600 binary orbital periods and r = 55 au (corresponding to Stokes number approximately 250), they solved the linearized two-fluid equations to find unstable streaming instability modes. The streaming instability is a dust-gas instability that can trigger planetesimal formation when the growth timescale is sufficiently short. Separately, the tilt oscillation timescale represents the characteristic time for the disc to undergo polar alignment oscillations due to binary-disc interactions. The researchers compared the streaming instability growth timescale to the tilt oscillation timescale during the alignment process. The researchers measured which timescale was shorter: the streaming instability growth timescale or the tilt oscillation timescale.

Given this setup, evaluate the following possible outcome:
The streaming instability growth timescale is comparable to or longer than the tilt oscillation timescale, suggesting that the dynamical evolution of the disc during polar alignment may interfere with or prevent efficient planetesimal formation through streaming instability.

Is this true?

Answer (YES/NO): NO